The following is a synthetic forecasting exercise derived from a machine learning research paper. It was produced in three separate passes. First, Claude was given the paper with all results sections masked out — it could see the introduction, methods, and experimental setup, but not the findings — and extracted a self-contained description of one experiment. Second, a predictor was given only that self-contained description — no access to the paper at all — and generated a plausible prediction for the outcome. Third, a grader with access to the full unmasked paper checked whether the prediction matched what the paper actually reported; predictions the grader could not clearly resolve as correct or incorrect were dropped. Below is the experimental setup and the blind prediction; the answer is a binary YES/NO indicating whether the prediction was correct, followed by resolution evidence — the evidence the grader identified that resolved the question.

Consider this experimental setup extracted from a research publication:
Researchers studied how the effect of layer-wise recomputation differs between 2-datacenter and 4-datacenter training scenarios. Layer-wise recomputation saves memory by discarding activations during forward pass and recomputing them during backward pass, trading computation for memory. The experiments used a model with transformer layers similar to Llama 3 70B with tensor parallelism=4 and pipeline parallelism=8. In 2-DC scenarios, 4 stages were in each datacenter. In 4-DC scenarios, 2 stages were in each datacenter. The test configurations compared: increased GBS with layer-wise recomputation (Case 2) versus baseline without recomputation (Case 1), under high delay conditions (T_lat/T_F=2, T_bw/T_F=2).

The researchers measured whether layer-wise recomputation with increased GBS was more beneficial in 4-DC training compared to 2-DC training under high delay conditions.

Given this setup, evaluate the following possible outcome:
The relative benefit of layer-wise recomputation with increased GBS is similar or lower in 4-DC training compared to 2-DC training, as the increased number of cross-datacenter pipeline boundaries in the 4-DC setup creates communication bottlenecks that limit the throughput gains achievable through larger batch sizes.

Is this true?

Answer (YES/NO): NO